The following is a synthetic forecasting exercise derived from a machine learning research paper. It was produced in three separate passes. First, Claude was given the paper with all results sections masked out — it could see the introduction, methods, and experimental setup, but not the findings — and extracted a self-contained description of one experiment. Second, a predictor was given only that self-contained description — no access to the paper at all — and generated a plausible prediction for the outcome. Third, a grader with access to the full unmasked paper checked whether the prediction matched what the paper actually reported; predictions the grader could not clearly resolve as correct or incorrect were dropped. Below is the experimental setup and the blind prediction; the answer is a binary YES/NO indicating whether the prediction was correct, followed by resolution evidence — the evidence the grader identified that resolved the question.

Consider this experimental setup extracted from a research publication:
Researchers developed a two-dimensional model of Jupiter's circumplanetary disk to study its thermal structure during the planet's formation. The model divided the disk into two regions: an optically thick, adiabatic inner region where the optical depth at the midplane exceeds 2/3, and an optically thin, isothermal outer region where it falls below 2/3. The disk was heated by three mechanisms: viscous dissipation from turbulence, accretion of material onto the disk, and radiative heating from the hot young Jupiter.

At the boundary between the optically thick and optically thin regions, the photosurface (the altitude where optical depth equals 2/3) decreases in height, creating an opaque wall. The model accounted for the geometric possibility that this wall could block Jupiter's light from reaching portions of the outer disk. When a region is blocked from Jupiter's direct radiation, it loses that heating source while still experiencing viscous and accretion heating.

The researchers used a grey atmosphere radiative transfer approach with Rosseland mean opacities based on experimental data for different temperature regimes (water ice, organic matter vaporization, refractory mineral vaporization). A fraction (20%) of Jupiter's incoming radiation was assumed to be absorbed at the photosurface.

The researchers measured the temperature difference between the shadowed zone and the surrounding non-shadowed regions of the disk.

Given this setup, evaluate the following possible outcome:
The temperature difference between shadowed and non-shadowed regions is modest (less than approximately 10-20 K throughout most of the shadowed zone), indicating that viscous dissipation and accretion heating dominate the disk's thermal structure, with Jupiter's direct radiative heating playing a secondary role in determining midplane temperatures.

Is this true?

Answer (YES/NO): NO